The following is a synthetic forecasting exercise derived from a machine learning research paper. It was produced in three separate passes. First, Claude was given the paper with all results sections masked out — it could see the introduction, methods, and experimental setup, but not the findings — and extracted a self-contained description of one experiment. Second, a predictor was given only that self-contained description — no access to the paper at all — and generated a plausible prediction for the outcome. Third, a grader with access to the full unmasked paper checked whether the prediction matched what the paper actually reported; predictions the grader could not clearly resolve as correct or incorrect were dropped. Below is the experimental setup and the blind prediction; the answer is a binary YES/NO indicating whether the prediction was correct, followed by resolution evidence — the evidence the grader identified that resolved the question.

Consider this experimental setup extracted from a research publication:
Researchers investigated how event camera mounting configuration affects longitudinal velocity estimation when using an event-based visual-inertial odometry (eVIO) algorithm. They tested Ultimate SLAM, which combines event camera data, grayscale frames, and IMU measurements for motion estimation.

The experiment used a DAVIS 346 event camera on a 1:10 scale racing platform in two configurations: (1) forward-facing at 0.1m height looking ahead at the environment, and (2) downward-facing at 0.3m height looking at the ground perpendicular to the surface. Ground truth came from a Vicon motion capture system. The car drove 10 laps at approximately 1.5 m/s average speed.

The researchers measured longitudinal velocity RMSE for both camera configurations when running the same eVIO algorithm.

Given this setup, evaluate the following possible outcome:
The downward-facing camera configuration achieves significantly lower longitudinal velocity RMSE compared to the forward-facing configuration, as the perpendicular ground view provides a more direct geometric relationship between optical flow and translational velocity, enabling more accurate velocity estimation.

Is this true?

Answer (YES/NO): NO